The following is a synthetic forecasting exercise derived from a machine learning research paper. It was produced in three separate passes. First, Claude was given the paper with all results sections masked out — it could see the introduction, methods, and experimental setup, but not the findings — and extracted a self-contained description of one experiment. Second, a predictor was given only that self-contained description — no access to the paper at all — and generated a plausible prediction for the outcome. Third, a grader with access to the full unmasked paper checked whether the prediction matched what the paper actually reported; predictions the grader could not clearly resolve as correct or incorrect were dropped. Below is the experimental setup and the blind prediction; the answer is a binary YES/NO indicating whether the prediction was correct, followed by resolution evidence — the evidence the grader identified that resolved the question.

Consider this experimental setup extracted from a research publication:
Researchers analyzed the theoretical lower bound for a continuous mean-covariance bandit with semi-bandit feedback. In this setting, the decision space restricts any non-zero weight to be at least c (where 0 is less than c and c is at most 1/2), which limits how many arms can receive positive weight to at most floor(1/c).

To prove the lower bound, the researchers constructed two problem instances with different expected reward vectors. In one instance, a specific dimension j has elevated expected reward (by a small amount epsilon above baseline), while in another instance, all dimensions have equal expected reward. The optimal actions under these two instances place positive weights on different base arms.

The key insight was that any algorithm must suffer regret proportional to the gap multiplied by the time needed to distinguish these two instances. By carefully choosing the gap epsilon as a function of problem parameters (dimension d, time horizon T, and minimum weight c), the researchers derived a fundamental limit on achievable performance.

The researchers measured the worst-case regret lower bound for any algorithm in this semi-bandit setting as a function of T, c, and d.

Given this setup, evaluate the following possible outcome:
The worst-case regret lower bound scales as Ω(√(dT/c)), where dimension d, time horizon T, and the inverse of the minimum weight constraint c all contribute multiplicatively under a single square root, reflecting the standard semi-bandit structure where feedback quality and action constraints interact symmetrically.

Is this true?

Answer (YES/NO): NO